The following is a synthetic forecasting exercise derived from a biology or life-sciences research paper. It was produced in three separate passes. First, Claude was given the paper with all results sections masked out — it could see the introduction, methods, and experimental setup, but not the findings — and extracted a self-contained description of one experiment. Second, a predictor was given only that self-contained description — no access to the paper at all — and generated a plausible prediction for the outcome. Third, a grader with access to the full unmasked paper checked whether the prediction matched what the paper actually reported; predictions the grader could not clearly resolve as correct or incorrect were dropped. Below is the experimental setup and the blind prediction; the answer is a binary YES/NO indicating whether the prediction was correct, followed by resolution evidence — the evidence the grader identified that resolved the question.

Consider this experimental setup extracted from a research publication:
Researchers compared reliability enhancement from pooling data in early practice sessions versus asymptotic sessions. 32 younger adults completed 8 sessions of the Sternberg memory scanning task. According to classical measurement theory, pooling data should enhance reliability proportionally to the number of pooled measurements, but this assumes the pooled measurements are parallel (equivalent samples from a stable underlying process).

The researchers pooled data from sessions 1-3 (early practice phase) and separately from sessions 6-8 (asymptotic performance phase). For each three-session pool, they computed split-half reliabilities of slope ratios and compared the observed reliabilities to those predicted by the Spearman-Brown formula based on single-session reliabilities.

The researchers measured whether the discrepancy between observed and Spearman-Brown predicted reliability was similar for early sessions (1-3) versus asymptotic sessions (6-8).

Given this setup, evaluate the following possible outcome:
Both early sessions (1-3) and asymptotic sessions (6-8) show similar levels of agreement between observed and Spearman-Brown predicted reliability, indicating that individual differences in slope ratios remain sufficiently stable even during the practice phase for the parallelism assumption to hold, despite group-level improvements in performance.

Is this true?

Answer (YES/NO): NO